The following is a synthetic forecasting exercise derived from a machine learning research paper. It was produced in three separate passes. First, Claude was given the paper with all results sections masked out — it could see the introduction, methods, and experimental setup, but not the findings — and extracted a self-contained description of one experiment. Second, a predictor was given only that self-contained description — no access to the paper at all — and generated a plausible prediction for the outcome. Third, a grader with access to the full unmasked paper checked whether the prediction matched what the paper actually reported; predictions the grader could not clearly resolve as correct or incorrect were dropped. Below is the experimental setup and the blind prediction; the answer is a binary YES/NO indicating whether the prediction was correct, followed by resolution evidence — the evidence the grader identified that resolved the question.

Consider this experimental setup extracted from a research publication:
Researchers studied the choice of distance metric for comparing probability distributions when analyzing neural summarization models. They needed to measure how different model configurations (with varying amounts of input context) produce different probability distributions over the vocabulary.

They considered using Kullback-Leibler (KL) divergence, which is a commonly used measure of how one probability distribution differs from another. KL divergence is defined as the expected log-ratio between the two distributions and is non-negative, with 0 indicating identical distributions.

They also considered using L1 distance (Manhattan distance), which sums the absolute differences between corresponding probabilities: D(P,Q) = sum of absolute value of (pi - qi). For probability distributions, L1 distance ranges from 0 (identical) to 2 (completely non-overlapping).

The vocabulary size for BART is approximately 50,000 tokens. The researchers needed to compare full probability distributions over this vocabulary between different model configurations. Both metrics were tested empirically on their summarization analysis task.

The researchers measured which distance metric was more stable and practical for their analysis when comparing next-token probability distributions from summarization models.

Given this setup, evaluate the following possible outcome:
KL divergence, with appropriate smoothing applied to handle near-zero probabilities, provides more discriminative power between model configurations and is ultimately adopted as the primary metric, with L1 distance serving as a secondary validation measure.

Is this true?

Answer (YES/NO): NO